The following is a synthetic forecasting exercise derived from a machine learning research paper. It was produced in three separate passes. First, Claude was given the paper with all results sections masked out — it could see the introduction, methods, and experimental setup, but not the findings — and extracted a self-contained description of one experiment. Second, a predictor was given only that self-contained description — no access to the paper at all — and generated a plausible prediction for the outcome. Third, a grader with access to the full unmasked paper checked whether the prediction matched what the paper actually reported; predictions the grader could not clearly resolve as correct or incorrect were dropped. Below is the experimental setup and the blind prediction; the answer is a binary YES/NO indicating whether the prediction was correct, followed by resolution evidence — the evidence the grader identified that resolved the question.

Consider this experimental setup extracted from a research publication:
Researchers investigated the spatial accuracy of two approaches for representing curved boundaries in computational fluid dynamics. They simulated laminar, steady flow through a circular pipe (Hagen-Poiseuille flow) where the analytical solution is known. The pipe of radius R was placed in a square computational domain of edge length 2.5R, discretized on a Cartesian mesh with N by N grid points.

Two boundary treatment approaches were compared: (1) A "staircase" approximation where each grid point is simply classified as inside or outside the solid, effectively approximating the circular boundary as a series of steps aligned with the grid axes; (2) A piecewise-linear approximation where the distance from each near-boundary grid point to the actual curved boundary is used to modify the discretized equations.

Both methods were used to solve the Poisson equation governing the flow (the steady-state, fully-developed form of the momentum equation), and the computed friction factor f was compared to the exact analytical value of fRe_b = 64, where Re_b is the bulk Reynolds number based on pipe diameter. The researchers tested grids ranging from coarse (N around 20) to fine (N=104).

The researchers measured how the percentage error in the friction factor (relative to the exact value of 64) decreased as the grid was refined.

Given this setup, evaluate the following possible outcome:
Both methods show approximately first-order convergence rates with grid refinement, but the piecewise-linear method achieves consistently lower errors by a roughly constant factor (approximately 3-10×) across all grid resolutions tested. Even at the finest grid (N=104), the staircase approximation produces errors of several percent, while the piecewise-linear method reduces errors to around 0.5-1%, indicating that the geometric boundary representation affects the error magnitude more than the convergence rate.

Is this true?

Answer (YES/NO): NO